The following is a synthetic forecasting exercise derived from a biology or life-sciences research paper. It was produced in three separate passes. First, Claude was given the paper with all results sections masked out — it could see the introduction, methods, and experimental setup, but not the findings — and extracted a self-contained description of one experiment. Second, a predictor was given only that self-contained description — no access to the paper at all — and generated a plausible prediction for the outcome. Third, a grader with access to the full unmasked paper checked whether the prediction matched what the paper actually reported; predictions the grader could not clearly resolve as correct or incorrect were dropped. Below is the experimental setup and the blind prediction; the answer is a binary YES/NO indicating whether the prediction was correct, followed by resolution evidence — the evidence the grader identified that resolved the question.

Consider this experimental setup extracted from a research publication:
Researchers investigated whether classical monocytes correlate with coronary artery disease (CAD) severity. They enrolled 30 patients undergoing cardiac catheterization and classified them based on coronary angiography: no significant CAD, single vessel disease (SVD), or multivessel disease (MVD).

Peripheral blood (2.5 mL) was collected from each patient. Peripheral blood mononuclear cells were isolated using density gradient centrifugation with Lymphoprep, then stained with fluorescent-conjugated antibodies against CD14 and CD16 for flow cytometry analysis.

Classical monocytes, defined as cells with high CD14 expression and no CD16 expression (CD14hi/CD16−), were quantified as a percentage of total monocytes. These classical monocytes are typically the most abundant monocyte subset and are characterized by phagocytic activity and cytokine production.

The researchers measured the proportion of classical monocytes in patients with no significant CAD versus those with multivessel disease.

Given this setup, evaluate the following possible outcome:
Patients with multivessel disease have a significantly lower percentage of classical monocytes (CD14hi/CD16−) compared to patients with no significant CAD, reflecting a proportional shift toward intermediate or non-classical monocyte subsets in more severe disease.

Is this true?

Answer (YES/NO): NO